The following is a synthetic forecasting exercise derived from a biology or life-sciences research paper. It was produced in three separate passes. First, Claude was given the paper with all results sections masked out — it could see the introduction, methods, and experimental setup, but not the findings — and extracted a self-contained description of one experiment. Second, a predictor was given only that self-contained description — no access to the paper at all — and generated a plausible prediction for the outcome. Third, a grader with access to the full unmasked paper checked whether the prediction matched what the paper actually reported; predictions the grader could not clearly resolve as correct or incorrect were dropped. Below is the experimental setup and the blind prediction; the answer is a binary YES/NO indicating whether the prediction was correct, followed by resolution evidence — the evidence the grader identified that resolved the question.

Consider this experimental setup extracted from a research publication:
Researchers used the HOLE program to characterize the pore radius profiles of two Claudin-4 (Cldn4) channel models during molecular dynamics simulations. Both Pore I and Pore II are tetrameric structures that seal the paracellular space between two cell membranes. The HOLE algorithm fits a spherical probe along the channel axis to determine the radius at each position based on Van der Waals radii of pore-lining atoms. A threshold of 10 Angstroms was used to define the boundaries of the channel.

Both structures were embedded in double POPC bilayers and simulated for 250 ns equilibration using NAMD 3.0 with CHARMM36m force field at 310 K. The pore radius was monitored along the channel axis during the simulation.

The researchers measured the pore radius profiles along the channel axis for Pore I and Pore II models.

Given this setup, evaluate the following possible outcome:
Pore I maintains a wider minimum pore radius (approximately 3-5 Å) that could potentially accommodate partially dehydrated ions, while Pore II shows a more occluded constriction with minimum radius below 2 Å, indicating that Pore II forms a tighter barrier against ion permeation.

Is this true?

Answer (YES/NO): NO